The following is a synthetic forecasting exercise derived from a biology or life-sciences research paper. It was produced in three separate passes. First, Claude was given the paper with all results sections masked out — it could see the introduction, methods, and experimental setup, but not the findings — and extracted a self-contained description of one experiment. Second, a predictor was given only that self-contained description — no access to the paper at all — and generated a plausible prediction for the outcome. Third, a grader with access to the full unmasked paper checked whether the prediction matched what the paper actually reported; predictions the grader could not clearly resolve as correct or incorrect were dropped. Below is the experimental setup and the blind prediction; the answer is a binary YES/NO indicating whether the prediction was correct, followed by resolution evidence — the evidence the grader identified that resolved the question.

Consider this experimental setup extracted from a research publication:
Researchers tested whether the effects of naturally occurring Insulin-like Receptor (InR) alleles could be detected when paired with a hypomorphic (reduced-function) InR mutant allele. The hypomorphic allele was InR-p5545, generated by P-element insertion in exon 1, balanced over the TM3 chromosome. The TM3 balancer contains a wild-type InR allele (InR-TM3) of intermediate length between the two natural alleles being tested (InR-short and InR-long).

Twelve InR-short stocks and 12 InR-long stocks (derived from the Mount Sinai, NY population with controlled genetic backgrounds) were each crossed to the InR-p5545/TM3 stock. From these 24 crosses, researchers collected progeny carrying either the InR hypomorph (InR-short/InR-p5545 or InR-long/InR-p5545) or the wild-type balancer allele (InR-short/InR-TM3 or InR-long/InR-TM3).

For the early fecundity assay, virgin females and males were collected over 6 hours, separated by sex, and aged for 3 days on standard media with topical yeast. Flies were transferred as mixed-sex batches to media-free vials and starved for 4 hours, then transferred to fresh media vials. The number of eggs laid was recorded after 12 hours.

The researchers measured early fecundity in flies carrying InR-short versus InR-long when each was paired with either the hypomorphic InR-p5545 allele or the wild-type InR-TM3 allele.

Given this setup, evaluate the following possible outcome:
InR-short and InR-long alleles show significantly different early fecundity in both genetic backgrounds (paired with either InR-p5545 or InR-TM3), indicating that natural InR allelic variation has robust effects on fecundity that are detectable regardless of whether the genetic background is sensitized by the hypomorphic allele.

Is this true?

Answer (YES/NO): NO